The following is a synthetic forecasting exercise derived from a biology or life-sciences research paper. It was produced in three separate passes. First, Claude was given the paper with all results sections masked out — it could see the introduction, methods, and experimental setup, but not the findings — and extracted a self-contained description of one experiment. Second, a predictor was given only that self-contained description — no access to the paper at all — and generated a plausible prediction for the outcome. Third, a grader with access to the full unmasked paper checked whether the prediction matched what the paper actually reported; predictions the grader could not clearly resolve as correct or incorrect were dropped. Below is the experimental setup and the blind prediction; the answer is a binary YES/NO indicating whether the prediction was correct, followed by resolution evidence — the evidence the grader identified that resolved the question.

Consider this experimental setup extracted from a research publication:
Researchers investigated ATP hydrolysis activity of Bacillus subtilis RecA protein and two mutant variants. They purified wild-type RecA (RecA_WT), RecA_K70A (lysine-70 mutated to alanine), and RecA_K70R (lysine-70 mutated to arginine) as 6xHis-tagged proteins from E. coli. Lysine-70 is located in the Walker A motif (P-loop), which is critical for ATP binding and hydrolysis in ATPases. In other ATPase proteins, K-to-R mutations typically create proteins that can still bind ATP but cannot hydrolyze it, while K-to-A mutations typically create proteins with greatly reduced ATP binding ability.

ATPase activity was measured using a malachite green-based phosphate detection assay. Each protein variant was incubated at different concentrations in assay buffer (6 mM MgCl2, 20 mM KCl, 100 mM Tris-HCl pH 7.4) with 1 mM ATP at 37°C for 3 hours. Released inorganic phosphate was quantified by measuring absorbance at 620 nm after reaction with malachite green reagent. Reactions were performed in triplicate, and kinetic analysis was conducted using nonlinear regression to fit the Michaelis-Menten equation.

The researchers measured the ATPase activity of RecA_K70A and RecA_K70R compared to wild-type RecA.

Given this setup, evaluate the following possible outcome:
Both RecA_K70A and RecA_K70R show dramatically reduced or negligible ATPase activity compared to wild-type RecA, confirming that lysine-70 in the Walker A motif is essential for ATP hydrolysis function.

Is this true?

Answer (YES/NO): NO